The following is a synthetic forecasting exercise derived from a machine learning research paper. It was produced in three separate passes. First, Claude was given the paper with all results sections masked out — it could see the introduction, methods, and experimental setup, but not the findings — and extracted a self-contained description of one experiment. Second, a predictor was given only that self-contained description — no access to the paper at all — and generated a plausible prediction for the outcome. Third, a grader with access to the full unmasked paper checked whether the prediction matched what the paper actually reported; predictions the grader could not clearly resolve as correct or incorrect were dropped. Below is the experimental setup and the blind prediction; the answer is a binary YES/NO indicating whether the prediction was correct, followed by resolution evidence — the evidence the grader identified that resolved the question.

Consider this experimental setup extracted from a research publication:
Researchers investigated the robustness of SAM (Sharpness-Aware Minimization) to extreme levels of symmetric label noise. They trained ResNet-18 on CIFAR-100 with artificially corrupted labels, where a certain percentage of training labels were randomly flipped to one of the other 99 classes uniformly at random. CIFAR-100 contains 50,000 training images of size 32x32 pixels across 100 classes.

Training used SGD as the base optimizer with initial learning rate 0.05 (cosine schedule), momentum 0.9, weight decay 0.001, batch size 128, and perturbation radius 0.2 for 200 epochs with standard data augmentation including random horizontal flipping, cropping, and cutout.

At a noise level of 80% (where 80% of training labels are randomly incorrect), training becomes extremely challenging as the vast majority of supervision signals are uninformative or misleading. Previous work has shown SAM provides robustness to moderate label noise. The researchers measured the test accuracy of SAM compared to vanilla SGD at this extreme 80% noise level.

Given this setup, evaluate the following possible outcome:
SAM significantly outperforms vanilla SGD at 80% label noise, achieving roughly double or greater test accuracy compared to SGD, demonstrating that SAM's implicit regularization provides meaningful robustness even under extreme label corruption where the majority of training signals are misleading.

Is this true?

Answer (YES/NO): NO